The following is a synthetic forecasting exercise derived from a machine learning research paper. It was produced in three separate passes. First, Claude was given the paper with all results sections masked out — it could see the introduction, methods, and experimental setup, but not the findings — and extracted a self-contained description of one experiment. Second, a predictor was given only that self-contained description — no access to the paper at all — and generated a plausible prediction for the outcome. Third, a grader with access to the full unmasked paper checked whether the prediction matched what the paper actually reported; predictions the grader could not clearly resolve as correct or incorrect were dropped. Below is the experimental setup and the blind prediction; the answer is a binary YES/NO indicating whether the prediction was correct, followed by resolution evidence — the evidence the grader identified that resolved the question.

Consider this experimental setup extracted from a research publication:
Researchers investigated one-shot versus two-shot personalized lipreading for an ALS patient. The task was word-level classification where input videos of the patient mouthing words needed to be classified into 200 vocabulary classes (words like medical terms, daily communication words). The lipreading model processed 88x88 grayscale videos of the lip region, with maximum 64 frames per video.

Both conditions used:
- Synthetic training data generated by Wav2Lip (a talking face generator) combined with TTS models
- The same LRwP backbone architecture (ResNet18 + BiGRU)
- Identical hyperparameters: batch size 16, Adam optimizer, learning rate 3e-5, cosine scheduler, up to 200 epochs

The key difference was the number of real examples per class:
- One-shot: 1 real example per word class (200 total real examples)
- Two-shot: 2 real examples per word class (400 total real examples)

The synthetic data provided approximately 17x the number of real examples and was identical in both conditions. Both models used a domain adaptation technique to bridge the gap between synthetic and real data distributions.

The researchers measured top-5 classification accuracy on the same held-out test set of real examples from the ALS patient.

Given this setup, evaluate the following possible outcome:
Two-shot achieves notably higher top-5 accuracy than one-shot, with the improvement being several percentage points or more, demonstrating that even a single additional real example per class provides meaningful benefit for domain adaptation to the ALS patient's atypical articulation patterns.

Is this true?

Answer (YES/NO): YES